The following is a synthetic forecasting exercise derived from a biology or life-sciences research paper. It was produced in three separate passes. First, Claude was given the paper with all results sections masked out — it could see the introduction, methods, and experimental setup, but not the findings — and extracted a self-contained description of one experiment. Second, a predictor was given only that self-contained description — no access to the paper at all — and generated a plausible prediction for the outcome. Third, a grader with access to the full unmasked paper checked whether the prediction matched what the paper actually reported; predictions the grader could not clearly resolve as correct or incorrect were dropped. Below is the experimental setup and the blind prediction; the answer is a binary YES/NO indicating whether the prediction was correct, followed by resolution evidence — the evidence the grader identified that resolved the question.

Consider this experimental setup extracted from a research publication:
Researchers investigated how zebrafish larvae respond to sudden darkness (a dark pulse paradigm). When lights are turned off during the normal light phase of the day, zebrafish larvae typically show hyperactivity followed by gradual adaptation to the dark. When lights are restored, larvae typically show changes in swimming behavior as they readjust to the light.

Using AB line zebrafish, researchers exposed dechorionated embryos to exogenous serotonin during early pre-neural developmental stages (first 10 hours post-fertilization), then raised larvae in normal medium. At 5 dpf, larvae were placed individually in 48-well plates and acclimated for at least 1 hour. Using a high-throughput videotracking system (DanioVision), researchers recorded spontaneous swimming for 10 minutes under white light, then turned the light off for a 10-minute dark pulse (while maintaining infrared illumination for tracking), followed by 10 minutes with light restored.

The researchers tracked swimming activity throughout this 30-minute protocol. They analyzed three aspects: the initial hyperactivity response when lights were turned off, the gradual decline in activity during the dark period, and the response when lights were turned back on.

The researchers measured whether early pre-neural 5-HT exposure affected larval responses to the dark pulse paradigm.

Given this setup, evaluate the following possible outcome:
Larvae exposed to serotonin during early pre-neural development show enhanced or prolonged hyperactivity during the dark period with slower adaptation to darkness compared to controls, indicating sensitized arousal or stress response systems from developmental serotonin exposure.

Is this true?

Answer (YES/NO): NO